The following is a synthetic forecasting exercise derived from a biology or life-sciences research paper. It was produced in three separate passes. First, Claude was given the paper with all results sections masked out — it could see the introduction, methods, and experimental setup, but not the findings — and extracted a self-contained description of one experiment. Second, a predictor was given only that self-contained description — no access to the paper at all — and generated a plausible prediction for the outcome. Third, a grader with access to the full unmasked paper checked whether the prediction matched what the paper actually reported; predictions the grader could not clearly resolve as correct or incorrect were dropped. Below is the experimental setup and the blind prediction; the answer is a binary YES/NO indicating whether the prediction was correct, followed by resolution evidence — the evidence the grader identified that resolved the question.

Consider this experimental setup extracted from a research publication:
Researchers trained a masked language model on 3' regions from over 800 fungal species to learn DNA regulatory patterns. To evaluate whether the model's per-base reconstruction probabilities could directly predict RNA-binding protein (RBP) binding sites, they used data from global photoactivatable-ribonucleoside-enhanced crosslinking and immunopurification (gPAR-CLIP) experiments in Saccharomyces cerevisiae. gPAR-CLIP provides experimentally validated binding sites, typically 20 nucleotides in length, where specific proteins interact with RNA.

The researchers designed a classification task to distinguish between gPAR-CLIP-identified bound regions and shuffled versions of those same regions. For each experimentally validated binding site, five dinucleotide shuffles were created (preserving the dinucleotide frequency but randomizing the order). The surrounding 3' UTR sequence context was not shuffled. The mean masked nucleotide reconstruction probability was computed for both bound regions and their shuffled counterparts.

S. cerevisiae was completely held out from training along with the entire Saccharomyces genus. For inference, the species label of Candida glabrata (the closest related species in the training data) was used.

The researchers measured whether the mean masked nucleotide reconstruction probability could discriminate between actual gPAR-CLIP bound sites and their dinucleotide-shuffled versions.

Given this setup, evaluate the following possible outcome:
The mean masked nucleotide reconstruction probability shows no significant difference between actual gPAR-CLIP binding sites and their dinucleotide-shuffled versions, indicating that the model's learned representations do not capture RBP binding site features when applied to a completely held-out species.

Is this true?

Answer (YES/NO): NO